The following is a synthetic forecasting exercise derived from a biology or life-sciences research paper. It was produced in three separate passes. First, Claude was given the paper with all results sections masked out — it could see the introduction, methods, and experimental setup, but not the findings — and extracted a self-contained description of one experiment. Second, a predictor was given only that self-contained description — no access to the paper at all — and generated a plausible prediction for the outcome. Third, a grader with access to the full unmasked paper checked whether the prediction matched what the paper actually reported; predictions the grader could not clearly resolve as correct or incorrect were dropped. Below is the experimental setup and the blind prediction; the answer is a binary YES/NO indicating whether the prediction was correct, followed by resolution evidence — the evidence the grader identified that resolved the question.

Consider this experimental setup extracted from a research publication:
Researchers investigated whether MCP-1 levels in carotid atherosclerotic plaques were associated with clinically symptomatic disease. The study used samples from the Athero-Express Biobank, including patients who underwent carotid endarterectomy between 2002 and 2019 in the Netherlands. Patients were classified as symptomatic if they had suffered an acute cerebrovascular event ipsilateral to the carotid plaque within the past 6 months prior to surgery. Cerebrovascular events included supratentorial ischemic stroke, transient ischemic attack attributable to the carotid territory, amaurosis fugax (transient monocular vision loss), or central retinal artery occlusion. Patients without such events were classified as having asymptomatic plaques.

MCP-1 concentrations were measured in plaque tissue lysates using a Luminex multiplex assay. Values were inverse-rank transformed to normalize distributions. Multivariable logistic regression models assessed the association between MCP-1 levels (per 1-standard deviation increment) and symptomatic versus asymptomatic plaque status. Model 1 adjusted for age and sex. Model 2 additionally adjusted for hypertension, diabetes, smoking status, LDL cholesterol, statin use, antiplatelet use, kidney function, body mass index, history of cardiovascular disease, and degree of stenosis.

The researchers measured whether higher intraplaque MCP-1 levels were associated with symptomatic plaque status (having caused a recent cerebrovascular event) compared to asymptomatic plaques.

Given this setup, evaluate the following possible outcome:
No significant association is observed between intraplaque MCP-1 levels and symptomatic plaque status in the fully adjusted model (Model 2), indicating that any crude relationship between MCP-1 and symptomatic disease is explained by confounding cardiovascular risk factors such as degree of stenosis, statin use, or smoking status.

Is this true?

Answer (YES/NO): NO